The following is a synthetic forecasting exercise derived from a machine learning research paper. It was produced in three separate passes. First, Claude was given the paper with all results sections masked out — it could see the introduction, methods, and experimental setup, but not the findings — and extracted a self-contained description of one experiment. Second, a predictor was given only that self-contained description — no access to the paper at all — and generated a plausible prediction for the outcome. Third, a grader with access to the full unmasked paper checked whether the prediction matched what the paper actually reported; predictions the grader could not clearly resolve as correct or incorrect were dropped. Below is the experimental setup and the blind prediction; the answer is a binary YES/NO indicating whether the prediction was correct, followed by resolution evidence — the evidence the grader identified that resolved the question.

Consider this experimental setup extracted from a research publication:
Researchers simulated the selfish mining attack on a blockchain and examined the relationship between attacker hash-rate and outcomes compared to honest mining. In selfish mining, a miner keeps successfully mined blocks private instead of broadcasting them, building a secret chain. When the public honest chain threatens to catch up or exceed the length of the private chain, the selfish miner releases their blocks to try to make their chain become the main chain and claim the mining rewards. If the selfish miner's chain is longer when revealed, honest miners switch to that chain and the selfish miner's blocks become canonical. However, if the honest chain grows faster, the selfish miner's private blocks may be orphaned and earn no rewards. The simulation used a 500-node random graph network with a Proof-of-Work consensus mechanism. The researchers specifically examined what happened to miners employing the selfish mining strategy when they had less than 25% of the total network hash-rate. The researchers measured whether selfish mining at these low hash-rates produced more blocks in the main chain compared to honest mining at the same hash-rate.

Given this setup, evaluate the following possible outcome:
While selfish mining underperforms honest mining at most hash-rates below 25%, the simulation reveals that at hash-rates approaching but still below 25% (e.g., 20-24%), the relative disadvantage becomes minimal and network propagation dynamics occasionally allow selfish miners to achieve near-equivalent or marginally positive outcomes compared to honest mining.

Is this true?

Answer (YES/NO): NO